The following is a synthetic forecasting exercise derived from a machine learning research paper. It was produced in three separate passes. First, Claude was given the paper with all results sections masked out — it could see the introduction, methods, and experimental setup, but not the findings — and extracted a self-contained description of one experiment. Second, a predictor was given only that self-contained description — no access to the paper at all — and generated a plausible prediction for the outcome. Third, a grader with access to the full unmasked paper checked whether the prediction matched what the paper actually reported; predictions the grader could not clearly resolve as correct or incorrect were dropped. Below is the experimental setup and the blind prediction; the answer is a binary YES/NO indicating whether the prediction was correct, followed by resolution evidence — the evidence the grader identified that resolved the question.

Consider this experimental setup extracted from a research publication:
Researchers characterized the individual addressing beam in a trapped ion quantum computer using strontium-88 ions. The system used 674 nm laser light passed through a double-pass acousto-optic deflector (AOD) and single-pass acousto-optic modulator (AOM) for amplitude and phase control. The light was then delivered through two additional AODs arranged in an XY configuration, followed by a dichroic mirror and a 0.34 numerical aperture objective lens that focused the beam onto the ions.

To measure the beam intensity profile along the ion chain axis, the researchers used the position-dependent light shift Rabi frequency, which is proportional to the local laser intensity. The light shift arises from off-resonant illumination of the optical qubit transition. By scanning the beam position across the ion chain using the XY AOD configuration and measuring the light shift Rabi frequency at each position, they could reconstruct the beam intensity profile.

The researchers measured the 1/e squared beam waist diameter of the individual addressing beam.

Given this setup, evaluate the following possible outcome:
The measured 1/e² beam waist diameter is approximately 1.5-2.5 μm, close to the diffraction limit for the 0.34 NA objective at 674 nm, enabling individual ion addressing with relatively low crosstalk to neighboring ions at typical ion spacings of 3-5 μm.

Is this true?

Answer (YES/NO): NO